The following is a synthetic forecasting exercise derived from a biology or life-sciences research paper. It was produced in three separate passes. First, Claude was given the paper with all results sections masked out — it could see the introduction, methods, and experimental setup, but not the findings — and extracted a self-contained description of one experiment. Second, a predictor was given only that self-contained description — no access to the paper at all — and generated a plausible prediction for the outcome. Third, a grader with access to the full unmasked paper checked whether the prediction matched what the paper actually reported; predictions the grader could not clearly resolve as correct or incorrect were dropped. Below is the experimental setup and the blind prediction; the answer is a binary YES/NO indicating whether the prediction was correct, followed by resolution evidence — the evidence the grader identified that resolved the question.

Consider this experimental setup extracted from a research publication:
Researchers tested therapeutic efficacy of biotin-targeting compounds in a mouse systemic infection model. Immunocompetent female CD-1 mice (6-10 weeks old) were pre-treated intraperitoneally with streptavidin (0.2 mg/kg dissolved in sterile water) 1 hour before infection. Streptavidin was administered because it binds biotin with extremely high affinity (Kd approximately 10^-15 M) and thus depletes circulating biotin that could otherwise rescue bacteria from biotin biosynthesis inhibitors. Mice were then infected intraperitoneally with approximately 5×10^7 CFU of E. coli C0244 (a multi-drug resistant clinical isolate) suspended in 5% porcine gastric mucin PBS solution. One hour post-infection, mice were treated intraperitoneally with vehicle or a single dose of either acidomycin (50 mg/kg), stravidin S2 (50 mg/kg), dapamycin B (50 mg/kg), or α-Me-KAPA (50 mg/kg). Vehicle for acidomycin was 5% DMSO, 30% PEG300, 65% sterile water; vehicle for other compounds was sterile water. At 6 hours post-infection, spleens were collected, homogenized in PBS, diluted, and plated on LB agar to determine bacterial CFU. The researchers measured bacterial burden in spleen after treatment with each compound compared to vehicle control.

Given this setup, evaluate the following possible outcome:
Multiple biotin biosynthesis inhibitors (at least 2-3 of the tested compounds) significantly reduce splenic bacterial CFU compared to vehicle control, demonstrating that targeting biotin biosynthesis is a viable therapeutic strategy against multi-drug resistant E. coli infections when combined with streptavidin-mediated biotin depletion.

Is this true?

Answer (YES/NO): YES